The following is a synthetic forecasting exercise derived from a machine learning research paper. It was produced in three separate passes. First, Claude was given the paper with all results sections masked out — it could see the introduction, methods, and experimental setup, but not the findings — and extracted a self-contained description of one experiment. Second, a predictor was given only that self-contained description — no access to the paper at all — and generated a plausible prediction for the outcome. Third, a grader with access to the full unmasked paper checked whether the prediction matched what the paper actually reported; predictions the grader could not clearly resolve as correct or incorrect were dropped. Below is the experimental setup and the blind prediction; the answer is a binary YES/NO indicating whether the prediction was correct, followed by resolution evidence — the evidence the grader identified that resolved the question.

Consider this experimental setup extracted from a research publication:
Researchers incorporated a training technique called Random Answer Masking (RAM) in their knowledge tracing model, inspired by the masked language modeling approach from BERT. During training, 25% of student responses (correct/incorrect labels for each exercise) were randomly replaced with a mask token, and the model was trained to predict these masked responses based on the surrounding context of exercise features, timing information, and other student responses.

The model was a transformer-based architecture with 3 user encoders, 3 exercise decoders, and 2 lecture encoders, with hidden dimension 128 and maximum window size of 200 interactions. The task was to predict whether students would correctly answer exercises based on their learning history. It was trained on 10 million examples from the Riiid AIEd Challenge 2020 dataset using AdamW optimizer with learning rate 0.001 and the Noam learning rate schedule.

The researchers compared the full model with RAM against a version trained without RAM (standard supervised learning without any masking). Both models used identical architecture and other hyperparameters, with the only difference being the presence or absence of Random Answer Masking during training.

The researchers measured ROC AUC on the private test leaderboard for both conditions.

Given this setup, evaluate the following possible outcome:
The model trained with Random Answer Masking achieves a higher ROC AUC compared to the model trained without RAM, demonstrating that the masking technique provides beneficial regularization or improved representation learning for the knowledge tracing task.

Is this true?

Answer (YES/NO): YES